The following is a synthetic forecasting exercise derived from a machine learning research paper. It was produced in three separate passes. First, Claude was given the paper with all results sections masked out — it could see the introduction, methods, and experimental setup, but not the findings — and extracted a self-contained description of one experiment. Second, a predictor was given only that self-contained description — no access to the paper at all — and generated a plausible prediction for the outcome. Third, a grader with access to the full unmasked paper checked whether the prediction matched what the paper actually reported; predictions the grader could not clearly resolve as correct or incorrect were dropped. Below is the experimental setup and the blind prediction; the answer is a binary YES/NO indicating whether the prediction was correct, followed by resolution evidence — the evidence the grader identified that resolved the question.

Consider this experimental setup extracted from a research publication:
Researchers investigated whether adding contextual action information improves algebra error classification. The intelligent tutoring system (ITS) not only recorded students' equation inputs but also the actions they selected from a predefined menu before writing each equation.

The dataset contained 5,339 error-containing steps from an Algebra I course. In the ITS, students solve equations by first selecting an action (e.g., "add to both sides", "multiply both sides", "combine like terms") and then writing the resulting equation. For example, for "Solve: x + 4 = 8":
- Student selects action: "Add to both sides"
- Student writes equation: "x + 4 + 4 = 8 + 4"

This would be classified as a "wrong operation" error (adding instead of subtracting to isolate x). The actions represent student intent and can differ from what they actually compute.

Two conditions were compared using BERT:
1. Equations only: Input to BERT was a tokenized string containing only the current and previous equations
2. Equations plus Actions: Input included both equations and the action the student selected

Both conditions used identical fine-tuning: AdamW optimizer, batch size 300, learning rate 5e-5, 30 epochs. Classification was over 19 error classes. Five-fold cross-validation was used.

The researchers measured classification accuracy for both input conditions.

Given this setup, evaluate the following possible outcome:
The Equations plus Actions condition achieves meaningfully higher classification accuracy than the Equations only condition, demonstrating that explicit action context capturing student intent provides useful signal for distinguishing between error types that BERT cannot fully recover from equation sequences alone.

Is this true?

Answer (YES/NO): YES